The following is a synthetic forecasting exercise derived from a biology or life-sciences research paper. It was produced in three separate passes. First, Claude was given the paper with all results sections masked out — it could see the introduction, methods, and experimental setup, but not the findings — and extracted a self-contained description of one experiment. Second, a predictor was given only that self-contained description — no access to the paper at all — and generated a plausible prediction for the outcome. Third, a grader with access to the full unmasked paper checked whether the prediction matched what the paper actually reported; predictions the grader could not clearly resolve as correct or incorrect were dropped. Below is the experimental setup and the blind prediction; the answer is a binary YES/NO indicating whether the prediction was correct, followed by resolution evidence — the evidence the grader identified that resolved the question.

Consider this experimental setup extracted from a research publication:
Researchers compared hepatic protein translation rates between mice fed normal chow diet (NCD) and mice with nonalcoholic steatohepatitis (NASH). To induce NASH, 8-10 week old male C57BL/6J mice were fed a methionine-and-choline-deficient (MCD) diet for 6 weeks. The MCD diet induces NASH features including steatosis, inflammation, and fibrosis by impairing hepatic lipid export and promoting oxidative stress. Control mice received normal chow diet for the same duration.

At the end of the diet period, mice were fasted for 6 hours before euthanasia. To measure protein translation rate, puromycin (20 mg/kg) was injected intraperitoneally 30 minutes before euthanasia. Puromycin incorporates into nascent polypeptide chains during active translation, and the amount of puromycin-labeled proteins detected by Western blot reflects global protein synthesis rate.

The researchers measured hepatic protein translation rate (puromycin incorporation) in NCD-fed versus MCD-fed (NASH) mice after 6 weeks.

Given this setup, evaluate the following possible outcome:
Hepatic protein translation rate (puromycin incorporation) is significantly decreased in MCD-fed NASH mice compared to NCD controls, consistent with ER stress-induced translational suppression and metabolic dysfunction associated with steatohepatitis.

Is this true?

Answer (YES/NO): YES